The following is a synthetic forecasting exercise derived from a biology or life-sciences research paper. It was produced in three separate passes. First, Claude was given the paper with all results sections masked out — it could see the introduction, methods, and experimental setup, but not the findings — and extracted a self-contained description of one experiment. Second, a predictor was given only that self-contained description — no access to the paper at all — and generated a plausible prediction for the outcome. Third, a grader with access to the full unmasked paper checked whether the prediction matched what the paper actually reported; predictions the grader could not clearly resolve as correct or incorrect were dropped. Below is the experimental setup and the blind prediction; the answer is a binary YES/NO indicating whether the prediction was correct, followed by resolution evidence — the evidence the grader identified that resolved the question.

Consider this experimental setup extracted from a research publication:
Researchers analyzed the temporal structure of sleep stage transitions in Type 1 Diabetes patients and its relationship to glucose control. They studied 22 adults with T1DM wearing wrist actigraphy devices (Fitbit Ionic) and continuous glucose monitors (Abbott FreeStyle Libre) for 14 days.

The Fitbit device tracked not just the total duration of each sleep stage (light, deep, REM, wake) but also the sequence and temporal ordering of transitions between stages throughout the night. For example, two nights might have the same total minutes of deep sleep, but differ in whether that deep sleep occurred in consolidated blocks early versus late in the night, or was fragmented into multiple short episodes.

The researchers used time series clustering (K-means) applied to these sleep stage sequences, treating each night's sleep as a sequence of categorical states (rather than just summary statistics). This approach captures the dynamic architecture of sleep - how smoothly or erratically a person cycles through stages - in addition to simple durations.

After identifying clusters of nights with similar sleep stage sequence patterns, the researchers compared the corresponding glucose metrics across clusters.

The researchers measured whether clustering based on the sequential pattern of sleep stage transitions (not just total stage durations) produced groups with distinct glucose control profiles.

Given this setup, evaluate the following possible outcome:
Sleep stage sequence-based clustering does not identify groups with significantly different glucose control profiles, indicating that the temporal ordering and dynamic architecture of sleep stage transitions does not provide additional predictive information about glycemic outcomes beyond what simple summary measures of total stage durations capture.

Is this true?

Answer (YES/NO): NO